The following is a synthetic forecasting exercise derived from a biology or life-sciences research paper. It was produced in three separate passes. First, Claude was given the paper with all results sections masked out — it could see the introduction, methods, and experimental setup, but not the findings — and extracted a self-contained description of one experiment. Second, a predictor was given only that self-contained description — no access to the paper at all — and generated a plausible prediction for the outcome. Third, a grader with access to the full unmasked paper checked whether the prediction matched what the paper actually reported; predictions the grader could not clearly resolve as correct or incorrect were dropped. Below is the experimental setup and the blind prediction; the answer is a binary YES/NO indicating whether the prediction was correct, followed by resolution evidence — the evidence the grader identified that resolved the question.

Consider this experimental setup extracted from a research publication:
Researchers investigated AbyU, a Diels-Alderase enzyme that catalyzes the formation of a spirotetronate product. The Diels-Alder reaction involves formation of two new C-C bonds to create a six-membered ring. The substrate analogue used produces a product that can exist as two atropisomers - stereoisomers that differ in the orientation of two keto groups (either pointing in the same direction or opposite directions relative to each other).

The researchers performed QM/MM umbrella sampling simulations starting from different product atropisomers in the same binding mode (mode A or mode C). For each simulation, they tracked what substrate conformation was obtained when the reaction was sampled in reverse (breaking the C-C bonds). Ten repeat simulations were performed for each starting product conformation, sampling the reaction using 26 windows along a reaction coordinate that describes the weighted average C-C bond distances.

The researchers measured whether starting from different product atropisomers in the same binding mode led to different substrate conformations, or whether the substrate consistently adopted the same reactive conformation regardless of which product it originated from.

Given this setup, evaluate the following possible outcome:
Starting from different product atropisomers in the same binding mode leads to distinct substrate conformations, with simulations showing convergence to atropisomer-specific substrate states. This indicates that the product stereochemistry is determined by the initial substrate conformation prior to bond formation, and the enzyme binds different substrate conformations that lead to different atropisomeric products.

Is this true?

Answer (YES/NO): NO